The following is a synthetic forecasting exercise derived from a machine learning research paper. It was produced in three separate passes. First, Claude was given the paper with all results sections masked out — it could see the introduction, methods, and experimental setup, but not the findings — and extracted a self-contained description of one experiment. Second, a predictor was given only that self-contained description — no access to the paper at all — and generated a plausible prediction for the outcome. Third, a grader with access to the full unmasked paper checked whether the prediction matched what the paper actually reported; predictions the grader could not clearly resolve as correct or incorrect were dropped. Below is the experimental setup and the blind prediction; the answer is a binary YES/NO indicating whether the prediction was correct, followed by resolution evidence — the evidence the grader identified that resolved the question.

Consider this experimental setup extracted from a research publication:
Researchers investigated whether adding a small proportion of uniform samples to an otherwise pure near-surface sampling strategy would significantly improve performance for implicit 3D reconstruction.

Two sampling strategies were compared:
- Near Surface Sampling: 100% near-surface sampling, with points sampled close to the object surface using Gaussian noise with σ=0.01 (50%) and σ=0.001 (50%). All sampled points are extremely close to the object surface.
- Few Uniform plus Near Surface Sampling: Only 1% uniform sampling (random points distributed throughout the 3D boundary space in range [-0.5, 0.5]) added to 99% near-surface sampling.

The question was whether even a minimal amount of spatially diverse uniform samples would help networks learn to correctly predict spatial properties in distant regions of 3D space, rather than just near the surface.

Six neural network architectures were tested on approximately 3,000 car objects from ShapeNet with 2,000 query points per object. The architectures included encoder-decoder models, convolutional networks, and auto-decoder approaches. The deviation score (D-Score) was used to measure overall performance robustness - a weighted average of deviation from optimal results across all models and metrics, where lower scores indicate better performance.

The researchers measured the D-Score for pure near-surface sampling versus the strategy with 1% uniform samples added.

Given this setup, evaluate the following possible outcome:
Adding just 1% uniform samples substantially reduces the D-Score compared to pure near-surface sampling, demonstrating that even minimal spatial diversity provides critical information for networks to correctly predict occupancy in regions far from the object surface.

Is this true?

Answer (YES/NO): YES